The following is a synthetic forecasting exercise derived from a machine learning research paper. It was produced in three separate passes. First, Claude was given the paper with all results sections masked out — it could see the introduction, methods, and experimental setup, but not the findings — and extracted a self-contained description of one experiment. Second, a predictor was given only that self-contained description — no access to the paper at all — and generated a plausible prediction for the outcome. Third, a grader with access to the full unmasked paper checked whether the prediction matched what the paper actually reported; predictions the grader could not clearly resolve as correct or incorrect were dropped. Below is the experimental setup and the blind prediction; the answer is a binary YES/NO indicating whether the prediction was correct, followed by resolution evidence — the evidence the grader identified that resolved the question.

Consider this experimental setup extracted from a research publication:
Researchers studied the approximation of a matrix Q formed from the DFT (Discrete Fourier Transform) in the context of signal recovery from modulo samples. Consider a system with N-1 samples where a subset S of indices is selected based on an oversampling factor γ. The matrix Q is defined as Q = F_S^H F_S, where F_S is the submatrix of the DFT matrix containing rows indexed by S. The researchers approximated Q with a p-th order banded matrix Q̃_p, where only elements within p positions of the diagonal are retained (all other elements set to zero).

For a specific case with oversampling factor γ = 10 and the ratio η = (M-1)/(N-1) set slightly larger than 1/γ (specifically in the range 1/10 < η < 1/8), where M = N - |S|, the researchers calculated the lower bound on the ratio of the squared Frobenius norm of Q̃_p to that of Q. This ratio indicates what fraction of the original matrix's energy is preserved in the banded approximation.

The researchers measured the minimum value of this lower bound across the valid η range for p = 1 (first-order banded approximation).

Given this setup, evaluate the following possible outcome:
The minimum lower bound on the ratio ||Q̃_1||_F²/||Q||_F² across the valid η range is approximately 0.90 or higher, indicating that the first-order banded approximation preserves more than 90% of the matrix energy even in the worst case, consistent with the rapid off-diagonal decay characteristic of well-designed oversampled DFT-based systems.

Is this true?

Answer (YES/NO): NO